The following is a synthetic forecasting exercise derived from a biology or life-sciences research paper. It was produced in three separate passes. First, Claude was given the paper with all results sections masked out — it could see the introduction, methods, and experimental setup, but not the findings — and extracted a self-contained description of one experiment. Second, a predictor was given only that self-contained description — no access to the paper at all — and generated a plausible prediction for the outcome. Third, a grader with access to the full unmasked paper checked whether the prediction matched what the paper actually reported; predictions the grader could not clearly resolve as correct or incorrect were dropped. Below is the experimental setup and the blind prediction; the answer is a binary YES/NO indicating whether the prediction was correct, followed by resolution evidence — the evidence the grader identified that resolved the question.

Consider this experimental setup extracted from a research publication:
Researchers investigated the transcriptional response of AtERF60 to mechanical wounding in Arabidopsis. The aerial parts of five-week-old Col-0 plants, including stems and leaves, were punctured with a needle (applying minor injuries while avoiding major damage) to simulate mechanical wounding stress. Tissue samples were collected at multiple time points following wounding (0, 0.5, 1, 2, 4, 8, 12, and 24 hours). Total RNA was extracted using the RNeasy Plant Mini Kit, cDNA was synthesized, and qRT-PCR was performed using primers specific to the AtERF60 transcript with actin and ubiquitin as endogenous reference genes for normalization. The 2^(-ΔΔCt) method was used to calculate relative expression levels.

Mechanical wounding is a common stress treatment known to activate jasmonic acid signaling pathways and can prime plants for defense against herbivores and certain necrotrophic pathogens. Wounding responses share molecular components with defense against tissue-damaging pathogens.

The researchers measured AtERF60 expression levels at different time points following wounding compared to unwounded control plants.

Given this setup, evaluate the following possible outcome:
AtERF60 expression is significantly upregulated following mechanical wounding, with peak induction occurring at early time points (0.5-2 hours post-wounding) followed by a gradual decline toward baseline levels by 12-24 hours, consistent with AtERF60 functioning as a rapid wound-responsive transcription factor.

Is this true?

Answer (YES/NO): NO